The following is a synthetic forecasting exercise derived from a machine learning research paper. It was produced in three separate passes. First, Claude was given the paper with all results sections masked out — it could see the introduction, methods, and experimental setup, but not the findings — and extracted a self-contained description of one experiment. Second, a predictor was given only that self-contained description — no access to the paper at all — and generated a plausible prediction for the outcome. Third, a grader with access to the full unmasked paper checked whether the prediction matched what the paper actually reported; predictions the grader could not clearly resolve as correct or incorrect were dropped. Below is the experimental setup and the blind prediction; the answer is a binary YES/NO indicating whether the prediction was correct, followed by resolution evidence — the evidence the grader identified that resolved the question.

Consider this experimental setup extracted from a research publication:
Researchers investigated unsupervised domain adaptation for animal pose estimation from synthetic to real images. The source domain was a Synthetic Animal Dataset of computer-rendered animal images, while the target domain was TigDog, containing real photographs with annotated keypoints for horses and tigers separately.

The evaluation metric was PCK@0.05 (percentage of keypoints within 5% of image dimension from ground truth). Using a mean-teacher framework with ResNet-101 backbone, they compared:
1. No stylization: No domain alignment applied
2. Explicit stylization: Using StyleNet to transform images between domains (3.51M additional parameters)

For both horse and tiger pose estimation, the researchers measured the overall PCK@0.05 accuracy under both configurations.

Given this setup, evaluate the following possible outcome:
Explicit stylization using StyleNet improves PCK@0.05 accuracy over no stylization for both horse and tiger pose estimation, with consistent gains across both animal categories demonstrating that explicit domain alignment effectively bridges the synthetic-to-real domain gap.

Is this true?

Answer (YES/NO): NO